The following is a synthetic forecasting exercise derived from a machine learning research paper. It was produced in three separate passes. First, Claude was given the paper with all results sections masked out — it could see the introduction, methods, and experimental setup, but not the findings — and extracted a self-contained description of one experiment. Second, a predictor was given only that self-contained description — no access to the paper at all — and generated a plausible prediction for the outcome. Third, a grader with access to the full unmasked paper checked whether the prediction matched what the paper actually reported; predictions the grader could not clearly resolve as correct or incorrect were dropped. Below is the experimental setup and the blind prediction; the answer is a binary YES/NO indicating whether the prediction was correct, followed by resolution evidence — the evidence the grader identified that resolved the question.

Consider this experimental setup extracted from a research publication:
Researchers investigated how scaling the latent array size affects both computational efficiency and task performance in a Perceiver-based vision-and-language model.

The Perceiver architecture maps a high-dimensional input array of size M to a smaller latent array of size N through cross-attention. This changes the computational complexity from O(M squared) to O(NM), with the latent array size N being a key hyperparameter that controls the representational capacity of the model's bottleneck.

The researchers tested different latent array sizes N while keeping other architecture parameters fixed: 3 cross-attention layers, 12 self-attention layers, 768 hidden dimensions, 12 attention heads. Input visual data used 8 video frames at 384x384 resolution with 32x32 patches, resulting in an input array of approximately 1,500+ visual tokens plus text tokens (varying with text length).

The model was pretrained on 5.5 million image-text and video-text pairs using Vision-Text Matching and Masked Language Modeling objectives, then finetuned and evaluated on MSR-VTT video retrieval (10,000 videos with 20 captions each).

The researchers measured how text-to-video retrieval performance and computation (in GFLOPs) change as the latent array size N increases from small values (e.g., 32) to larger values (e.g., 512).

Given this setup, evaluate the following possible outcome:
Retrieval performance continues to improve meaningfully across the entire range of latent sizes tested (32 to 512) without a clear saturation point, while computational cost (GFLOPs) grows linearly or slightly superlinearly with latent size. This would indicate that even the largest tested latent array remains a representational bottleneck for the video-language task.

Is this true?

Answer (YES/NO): NO